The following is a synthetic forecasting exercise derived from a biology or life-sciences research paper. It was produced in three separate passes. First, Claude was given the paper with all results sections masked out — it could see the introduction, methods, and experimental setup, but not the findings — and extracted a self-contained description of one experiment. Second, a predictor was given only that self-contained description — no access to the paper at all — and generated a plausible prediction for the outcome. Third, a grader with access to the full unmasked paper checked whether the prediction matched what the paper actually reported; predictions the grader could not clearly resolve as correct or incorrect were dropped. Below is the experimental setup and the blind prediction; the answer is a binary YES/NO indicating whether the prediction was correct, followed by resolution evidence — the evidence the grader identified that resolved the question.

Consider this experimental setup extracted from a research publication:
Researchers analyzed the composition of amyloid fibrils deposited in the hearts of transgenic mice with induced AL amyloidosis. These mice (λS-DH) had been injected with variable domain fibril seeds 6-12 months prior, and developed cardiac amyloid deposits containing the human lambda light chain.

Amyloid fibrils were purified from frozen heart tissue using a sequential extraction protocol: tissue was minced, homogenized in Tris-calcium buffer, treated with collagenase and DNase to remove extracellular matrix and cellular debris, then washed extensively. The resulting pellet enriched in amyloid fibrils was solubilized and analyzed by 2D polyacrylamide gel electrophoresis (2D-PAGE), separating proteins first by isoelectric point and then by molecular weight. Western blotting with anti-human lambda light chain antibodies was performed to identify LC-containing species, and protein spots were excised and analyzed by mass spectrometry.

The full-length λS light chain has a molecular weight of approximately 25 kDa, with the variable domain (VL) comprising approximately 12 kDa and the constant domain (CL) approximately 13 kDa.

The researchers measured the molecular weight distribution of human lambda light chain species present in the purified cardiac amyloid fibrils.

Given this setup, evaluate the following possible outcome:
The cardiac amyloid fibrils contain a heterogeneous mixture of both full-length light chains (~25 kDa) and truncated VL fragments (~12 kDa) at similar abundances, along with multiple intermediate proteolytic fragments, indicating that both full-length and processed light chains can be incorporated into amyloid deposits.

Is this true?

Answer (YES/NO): NO